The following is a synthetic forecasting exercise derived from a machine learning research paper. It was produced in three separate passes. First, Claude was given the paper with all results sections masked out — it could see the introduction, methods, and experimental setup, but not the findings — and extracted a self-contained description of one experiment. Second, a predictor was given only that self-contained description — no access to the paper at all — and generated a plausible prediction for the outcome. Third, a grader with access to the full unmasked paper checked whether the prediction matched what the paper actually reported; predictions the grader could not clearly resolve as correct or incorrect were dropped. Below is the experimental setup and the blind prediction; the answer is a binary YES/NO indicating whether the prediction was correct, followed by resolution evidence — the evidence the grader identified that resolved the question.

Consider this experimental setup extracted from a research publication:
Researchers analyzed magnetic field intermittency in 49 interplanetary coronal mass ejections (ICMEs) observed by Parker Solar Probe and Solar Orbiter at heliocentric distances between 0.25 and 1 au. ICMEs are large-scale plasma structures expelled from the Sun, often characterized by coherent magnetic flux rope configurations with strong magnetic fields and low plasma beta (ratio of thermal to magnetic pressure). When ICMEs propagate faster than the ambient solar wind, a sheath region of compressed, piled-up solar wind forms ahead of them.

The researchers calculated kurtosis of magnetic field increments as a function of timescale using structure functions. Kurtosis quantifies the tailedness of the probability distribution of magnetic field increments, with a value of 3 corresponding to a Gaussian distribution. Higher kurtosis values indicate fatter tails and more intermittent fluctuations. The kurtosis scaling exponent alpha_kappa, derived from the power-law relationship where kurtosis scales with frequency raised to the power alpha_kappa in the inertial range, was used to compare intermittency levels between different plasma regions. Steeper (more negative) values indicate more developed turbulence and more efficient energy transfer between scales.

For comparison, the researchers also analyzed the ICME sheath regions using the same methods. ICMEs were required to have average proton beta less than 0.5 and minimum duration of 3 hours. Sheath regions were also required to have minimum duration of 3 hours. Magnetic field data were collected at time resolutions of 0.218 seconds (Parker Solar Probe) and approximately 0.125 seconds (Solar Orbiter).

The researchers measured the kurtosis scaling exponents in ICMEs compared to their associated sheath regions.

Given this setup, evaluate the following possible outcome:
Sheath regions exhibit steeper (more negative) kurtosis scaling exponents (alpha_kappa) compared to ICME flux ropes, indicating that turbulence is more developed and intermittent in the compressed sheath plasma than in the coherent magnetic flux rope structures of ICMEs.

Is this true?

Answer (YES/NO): NO